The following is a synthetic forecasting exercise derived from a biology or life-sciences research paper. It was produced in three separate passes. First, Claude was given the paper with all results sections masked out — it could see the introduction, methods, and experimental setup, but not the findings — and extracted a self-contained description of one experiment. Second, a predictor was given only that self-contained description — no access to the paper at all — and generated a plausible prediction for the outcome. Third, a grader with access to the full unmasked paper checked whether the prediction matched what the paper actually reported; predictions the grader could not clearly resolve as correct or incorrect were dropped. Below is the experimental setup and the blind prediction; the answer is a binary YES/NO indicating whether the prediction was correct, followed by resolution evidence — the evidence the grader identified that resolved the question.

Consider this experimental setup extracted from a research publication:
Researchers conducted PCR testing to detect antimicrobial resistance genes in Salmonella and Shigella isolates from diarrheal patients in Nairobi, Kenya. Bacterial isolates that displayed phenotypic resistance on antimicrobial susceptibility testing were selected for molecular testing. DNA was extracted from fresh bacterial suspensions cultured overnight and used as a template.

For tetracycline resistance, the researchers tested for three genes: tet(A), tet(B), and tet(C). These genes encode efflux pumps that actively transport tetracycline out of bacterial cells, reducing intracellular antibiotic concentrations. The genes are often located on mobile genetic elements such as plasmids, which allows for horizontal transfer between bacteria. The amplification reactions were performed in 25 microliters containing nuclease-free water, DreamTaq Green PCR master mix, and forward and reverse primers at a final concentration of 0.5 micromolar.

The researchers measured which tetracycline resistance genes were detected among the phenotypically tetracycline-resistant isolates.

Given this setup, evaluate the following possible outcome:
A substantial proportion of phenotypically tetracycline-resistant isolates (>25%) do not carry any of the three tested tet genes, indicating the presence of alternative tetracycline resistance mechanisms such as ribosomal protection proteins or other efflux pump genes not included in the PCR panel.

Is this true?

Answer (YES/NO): NO